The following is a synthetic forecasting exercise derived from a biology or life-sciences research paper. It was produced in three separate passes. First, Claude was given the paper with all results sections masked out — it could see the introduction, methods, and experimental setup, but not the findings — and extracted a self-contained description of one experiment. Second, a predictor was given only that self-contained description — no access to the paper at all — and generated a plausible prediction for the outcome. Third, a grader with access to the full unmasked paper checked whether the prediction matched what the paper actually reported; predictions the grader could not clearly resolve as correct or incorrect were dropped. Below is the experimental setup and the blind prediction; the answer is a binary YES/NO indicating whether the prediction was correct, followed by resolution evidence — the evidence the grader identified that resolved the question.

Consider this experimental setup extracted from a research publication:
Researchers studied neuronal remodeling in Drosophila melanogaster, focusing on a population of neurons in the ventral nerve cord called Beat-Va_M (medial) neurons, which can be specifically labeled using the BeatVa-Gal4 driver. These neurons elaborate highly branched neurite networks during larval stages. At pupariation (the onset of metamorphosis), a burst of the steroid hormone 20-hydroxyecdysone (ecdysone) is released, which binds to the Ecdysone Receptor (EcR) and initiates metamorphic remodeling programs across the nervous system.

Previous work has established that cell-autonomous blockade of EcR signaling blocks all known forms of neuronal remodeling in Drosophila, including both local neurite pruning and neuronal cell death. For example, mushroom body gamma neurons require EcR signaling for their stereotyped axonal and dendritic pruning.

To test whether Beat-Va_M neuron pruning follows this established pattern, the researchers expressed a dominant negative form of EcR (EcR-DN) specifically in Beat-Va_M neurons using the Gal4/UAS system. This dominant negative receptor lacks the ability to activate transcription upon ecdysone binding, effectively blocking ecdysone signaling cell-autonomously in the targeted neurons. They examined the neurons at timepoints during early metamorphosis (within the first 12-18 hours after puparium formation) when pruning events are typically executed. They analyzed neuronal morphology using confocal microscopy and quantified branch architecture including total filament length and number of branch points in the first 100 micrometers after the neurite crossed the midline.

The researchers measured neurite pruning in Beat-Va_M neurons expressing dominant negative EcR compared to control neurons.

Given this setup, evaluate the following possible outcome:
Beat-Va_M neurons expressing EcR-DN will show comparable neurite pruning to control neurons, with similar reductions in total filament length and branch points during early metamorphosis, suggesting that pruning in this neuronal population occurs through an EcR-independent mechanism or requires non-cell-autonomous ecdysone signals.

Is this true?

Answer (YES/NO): YES